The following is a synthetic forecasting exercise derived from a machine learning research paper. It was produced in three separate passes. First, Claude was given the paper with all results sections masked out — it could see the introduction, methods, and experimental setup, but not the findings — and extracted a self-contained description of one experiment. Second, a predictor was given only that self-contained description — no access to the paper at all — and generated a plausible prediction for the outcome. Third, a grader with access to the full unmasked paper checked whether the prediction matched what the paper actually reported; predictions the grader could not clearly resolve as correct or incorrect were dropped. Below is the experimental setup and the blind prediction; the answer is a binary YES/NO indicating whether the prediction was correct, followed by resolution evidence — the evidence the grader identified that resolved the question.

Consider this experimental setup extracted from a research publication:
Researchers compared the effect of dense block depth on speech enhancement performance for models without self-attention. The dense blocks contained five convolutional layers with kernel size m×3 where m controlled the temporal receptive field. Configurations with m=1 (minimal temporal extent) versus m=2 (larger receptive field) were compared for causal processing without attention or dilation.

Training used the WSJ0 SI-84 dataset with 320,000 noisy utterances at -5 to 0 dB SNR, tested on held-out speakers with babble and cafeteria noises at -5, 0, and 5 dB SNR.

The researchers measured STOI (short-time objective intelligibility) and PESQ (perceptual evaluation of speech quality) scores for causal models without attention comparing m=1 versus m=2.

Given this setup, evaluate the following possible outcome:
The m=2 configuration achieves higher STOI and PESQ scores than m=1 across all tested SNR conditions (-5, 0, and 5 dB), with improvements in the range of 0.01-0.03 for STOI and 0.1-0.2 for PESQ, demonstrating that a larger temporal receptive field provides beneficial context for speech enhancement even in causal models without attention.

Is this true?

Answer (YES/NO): NO